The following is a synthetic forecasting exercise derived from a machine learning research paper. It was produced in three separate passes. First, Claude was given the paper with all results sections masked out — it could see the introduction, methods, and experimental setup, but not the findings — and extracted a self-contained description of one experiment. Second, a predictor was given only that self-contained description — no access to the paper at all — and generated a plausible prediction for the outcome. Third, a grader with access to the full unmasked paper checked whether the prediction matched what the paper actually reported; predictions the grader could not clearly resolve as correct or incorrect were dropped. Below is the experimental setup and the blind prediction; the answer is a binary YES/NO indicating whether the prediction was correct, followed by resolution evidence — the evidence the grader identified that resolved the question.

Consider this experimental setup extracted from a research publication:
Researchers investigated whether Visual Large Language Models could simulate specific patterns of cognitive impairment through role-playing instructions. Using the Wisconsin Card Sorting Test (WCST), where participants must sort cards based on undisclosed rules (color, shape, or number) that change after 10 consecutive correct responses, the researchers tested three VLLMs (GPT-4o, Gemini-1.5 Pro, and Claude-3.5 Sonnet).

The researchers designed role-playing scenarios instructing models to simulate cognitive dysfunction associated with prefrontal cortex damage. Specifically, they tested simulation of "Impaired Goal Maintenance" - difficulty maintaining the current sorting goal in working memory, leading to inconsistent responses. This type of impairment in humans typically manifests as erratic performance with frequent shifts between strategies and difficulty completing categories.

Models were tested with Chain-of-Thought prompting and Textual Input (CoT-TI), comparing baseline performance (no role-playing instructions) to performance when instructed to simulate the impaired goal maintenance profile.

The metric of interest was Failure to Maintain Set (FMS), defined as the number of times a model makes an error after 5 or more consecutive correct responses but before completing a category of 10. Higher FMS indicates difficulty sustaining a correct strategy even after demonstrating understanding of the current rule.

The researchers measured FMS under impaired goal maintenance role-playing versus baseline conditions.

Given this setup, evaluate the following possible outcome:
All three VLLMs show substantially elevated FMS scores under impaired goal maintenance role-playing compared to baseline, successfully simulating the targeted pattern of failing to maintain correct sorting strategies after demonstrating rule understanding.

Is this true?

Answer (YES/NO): YES